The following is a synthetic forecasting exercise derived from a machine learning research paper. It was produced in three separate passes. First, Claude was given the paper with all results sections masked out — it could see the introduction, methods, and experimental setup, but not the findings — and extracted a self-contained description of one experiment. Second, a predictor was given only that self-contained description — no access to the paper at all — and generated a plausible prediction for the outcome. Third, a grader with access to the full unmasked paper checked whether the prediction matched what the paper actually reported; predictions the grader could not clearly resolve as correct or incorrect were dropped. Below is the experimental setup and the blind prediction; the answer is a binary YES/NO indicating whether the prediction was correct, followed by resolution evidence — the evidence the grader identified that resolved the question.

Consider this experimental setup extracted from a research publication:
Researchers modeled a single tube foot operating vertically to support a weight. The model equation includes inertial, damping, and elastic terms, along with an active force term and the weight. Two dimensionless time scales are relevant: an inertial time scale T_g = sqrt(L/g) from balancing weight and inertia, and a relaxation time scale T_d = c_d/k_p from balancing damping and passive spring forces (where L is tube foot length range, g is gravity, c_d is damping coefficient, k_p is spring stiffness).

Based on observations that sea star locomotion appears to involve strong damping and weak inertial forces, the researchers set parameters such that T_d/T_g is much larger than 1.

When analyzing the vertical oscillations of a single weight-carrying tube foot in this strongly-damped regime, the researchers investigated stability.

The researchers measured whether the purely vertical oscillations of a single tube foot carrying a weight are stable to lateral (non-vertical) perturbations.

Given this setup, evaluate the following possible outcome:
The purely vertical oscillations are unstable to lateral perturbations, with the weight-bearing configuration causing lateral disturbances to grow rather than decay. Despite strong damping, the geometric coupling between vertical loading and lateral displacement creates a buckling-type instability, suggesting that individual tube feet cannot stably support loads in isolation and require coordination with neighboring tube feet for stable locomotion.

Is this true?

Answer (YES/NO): YES